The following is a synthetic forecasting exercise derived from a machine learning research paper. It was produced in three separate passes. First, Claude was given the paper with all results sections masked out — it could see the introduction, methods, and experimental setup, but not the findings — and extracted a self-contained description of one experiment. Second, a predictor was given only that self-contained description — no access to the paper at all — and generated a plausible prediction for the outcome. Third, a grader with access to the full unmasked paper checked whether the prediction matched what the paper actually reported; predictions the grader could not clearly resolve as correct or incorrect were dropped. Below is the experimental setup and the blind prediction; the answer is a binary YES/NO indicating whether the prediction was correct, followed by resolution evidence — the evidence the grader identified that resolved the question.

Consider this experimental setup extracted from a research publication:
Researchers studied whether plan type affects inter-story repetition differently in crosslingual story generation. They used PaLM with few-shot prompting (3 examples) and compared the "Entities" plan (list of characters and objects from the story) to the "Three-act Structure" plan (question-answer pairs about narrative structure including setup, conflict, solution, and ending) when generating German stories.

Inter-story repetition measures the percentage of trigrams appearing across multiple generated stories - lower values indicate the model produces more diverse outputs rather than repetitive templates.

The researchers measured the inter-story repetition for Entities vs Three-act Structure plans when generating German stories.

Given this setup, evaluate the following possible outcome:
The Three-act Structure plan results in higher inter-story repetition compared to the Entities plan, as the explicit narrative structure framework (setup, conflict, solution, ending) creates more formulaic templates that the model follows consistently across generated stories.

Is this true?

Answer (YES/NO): NO